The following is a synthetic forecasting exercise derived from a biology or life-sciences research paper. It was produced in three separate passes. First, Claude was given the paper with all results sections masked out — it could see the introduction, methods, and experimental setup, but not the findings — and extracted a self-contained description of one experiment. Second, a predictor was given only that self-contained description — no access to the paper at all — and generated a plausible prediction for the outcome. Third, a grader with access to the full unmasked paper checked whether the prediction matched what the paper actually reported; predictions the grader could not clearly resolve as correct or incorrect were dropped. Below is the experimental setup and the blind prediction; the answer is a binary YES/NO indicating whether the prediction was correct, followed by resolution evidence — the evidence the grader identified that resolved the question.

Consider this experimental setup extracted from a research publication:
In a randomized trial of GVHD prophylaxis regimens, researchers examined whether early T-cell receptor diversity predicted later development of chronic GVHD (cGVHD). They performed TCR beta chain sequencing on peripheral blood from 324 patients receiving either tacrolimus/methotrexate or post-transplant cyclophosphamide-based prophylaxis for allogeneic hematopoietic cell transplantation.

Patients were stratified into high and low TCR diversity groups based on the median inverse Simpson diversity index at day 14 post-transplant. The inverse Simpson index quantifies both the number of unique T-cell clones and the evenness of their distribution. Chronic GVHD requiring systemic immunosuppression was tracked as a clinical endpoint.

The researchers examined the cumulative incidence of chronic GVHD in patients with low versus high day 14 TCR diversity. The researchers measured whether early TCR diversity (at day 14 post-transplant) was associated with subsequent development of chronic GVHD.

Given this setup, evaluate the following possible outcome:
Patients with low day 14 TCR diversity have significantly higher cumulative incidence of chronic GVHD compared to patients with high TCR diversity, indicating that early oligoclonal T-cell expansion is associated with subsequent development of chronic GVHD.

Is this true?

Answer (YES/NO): NO